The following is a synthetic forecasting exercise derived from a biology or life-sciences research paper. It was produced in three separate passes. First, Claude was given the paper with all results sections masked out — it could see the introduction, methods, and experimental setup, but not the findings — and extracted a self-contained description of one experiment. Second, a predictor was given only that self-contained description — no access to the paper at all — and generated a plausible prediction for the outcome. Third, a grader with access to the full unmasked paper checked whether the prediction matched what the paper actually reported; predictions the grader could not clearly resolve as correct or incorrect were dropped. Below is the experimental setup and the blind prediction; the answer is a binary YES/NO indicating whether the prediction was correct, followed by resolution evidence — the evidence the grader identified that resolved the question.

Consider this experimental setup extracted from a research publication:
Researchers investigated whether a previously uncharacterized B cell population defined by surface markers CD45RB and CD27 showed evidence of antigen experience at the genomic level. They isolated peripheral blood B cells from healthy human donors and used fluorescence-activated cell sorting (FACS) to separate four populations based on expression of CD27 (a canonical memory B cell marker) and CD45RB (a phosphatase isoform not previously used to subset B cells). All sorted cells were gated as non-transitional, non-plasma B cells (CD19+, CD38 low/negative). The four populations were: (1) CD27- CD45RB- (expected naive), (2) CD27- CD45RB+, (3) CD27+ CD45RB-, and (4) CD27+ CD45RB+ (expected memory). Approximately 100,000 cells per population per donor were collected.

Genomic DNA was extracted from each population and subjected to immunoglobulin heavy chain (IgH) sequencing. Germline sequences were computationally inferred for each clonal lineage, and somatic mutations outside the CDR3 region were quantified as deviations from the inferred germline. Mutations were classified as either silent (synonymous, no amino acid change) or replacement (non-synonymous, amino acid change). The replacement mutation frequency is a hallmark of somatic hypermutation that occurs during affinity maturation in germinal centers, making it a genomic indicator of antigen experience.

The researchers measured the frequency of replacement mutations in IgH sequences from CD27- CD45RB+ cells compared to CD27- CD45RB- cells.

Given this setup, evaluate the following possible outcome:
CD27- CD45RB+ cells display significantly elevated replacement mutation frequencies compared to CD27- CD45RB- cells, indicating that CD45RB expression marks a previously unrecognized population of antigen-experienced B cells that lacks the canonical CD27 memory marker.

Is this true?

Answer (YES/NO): YES